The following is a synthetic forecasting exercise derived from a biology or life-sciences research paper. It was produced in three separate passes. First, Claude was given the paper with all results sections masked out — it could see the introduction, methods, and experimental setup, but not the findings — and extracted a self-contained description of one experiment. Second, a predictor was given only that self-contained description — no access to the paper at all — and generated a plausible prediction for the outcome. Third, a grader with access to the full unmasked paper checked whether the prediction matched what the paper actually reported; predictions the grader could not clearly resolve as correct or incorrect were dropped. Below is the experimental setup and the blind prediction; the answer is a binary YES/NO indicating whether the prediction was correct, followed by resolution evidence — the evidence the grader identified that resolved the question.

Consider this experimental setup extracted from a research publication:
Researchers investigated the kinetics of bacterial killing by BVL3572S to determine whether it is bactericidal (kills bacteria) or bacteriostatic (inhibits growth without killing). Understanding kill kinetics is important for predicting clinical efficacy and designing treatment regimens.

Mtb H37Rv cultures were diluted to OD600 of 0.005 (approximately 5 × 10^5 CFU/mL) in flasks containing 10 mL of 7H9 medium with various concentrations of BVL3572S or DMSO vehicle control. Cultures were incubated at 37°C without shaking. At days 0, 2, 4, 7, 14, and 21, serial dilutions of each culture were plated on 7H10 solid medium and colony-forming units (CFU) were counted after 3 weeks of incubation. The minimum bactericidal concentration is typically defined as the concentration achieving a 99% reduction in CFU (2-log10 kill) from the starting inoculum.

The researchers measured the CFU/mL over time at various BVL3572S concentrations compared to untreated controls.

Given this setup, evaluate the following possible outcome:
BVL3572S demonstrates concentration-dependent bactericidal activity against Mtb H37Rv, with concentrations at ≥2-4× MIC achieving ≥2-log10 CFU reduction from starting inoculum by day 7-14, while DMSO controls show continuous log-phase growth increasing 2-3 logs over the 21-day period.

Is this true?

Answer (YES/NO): NO